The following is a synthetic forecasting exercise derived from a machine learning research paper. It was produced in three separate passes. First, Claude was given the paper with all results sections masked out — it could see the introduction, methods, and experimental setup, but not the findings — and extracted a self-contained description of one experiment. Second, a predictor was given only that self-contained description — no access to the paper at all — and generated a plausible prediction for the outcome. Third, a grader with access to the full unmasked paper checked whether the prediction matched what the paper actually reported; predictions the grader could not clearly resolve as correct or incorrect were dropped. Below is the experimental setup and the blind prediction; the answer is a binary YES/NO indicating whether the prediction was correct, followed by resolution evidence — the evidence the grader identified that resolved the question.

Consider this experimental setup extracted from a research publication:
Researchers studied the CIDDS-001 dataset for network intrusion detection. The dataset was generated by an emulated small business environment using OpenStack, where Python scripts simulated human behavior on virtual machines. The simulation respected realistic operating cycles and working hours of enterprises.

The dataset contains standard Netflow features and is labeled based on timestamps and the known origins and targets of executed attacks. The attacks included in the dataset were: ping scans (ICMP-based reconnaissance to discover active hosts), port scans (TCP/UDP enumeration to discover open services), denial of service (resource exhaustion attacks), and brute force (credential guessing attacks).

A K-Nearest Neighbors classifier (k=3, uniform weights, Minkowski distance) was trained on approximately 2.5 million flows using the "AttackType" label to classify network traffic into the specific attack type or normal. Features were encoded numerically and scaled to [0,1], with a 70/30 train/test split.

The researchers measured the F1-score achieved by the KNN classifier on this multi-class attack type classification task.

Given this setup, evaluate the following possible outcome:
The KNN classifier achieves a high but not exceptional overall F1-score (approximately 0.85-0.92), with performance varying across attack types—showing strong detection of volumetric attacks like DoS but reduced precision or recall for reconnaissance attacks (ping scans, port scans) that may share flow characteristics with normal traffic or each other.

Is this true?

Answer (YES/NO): NO